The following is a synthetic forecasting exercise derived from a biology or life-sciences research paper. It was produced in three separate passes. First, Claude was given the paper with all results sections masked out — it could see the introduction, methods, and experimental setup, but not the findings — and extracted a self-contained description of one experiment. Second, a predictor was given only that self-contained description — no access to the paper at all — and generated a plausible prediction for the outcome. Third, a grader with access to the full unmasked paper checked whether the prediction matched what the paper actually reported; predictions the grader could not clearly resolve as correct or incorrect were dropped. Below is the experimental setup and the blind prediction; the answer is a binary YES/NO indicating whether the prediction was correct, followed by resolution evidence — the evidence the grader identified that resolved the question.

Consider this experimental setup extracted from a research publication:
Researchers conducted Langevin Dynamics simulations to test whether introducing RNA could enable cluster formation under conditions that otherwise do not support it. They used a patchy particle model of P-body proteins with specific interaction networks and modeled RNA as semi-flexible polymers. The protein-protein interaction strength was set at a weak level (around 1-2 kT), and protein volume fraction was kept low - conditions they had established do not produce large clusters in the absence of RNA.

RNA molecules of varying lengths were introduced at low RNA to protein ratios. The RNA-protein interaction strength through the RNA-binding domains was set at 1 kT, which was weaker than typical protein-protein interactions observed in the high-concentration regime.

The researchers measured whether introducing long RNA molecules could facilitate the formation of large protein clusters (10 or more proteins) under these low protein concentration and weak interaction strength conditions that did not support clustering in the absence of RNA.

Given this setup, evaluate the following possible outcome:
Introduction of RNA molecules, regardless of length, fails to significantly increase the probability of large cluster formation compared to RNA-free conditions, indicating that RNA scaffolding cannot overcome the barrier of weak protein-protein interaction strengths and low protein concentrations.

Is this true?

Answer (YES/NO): NO